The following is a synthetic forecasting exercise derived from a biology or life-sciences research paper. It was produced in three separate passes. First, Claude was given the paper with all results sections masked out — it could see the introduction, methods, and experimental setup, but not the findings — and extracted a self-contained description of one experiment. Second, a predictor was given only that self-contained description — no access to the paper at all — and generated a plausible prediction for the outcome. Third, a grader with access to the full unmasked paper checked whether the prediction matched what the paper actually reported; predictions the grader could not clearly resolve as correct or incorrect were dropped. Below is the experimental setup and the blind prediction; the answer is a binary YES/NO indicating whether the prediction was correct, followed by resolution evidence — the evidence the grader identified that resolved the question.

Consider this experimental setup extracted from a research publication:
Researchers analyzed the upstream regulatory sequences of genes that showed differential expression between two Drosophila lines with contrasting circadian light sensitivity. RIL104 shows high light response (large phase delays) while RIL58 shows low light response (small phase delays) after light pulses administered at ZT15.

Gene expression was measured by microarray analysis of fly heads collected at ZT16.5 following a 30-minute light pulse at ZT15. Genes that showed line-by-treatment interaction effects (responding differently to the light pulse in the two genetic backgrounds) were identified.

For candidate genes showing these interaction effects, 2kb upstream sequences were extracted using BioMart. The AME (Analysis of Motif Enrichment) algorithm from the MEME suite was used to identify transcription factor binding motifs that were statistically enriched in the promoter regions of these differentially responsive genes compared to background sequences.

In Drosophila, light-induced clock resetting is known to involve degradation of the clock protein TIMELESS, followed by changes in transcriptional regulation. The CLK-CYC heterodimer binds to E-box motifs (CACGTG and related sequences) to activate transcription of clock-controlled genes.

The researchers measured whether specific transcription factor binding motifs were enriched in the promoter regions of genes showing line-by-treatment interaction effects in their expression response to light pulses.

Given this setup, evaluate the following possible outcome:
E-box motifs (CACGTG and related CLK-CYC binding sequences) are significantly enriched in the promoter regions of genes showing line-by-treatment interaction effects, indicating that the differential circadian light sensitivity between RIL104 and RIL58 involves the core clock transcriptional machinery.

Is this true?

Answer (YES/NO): NO